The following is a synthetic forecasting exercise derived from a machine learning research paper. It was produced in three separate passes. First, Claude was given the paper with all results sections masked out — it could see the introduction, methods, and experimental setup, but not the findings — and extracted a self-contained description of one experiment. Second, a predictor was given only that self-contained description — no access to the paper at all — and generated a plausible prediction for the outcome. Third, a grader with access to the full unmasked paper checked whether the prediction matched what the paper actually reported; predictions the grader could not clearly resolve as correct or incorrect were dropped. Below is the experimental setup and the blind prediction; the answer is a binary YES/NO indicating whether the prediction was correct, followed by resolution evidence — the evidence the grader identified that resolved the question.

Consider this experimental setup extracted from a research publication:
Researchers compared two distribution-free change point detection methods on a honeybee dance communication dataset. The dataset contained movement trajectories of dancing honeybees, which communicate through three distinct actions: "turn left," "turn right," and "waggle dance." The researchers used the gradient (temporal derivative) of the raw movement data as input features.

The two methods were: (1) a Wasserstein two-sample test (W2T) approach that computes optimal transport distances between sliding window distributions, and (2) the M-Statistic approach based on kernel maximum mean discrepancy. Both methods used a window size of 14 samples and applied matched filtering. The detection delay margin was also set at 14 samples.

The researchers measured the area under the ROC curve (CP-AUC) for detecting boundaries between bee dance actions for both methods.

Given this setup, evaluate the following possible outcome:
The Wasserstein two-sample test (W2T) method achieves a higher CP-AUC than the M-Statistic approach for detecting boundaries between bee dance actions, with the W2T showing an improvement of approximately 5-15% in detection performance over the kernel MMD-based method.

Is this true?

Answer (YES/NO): NO